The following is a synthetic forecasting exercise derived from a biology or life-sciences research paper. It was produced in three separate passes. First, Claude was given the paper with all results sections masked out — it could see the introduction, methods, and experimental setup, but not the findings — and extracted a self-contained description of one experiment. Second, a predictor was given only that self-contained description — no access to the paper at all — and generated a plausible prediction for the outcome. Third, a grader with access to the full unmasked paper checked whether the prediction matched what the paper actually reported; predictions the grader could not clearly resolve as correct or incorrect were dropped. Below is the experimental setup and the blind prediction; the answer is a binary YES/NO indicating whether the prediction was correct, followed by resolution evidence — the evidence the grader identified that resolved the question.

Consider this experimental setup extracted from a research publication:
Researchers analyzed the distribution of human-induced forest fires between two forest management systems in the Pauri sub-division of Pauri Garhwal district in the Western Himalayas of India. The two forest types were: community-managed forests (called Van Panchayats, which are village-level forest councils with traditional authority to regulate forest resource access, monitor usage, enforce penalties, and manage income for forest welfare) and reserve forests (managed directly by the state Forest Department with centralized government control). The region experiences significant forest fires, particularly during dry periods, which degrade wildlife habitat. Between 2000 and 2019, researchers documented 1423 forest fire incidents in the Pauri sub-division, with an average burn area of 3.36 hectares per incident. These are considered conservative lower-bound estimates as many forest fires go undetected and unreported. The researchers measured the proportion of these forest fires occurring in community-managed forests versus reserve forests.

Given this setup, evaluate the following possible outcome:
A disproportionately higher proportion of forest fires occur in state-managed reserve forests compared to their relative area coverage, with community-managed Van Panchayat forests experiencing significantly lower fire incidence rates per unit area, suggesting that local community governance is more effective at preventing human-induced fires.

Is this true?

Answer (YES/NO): NO